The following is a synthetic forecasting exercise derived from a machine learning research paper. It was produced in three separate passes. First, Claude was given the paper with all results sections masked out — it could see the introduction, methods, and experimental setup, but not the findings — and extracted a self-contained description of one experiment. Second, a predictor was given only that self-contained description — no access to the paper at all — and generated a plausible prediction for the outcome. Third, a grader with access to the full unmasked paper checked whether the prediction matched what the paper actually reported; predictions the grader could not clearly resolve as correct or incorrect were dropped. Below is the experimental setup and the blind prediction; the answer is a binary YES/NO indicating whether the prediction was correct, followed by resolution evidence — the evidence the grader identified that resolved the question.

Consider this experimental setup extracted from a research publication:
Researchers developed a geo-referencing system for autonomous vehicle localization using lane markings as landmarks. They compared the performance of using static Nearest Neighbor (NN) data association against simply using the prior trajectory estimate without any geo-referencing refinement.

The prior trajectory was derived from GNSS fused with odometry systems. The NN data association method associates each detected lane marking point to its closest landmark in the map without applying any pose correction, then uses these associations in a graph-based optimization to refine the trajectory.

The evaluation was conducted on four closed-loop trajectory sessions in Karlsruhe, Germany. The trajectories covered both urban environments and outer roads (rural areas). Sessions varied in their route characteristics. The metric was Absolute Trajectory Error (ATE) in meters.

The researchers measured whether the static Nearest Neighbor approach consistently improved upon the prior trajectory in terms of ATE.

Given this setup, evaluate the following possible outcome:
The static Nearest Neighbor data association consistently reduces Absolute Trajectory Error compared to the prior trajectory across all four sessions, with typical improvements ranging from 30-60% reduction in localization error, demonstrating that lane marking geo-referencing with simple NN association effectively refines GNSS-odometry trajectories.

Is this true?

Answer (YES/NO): NO